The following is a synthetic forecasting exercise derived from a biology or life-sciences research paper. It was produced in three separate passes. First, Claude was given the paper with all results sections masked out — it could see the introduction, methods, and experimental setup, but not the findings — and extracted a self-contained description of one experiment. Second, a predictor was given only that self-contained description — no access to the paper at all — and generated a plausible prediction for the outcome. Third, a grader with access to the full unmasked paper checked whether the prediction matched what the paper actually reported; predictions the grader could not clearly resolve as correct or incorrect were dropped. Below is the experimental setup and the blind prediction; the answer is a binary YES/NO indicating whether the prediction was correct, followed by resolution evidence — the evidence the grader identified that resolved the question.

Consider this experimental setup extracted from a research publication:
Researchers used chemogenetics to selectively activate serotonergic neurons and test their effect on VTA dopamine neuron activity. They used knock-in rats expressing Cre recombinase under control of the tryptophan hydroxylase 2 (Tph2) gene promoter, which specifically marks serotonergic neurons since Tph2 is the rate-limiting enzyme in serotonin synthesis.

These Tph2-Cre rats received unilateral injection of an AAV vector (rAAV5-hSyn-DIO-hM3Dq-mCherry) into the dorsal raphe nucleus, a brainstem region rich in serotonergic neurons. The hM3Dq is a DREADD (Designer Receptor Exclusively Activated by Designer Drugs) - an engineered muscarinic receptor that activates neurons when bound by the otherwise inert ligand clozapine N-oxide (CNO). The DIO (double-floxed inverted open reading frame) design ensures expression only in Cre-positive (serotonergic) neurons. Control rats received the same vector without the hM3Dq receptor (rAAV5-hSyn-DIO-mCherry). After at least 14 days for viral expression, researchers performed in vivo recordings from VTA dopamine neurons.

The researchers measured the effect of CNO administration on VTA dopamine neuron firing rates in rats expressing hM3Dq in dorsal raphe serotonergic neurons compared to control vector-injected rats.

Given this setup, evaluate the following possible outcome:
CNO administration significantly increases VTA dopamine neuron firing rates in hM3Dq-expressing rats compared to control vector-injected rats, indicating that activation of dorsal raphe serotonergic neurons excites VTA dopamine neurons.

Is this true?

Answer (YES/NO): NO